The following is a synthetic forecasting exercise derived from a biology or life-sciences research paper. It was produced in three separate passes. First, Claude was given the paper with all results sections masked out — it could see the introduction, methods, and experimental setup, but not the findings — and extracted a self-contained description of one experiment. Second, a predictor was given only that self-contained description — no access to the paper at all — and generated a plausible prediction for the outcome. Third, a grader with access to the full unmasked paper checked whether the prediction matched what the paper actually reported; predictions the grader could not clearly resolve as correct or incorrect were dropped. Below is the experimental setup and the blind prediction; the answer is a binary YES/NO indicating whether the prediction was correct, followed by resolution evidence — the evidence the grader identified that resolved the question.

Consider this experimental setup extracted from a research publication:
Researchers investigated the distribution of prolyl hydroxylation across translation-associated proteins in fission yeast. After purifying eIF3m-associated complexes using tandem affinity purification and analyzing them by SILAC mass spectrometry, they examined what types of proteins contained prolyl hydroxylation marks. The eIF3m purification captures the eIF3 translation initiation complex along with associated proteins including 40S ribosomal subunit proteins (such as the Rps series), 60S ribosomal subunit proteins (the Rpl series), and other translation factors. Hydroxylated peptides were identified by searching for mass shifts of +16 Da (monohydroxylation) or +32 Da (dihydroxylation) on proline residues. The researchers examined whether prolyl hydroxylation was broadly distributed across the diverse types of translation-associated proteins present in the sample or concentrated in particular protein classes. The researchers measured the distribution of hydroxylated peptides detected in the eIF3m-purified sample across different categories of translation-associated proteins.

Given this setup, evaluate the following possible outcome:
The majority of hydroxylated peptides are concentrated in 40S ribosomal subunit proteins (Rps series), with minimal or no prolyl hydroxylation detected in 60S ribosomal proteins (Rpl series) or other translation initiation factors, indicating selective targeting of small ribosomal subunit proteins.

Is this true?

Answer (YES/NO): NO